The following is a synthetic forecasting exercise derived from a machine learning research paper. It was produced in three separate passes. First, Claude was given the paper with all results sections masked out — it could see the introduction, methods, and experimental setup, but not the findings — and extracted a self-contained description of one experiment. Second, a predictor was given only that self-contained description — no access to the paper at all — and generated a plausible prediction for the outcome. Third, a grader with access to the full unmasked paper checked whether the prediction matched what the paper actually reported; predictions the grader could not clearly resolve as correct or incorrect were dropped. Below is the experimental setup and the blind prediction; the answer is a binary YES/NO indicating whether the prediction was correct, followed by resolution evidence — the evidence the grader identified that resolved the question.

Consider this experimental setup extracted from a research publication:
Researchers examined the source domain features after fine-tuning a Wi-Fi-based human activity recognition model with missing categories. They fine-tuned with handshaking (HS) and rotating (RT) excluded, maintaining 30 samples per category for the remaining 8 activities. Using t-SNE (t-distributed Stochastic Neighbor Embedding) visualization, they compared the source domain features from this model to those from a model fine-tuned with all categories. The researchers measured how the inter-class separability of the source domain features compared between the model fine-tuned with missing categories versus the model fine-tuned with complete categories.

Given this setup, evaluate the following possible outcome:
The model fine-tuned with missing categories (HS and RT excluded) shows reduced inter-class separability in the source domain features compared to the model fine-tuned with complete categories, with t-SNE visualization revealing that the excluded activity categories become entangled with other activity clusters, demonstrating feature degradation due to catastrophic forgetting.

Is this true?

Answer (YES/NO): NO